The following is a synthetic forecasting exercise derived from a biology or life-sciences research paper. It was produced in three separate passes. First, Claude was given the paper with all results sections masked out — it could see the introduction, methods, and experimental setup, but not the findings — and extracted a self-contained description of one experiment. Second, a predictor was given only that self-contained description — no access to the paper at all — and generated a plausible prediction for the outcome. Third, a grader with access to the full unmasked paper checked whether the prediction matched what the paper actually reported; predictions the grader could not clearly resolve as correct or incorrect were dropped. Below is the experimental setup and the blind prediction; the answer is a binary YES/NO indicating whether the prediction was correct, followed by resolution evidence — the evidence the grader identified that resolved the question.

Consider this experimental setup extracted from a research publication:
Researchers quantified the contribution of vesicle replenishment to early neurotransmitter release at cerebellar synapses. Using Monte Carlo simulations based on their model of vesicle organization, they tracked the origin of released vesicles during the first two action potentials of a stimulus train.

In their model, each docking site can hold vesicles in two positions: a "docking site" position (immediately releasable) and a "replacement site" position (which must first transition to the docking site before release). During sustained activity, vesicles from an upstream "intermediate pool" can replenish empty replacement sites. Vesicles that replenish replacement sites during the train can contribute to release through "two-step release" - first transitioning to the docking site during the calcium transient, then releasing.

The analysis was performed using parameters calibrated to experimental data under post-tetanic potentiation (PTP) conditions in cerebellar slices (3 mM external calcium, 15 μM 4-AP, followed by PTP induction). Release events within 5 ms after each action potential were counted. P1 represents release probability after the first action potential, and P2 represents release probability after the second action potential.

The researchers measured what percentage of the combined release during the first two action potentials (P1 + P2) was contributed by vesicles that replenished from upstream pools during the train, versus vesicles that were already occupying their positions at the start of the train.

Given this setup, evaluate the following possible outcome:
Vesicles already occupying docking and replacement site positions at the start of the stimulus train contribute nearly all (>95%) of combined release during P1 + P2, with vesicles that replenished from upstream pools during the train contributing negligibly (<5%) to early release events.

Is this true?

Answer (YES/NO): YES